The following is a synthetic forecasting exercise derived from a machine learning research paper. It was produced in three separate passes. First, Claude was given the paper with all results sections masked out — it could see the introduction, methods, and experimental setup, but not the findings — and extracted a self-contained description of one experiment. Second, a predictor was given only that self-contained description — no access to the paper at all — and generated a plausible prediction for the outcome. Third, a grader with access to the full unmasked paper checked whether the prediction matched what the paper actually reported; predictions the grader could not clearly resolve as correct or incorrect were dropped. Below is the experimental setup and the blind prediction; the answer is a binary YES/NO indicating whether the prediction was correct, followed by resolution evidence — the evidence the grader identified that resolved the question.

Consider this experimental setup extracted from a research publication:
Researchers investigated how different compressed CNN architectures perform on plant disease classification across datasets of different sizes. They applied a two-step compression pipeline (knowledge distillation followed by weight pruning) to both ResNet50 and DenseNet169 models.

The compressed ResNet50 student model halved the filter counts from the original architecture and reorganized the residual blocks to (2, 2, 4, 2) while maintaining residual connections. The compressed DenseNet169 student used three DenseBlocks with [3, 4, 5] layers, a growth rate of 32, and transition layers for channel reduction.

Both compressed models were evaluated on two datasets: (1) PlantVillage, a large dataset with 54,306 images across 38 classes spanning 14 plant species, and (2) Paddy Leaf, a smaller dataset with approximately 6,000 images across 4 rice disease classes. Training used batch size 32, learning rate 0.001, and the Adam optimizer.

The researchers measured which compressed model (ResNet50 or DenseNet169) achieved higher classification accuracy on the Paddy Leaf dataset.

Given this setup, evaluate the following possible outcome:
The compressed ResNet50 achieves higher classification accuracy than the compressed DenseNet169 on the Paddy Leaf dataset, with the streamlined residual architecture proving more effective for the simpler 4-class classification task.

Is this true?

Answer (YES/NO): YES